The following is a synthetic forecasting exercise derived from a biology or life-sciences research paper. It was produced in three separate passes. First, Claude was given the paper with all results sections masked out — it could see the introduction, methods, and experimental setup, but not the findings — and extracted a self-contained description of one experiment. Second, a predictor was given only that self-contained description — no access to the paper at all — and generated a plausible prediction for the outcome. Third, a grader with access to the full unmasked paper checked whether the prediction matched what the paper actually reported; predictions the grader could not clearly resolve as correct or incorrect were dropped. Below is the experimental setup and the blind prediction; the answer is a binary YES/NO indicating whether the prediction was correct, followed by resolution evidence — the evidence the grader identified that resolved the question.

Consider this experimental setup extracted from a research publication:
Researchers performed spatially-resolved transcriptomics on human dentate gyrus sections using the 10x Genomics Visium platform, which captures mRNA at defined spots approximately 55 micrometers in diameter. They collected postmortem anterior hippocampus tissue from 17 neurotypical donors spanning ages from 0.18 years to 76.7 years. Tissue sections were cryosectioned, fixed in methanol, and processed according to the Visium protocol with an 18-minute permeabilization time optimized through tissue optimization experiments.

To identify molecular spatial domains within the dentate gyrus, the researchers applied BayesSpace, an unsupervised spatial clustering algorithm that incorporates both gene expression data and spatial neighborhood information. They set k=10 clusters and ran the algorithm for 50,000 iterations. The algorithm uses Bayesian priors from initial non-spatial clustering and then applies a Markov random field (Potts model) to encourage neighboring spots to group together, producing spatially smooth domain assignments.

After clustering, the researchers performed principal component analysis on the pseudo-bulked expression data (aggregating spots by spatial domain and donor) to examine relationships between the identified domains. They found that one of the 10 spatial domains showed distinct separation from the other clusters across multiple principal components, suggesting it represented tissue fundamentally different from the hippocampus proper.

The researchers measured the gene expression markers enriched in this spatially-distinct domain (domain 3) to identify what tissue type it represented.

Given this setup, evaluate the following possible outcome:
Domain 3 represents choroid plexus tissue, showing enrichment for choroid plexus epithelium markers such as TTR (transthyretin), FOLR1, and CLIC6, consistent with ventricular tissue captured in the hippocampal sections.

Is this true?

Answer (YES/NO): YES